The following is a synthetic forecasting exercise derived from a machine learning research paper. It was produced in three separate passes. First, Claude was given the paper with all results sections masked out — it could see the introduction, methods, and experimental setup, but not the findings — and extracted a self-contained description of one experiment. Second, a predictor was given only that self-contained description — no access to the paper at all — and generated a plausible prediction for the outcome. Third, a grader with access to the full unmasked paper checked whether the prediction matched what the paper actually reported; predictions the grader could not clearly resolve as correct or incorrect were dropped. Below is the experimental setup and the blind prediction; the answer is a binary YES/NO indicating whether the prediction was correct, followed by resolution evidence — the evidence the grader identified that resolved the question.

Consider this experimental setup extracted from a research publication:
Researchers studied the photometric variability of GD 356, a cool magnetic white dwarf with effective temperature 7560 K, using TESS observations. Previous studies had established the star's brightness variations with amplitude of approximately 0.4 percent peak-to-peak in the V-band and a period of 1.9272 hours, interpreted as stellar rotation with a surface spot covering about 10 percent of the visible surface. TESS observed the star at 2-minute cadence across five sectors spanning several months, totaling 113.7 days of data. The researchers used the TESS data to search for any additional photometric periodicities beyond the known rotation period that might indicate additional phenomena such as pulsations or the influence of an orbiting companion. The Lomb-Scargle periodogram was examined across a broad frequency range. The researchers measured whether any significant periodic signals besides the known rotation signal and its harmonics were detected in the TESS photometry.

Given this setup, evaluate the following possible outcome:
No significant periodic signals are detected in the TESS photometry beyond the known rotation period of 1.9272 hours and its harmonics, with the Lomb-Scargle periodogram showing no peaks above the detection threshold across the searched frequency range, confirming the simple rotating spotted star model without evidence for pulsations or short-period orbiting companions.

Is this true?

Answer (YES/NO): YES